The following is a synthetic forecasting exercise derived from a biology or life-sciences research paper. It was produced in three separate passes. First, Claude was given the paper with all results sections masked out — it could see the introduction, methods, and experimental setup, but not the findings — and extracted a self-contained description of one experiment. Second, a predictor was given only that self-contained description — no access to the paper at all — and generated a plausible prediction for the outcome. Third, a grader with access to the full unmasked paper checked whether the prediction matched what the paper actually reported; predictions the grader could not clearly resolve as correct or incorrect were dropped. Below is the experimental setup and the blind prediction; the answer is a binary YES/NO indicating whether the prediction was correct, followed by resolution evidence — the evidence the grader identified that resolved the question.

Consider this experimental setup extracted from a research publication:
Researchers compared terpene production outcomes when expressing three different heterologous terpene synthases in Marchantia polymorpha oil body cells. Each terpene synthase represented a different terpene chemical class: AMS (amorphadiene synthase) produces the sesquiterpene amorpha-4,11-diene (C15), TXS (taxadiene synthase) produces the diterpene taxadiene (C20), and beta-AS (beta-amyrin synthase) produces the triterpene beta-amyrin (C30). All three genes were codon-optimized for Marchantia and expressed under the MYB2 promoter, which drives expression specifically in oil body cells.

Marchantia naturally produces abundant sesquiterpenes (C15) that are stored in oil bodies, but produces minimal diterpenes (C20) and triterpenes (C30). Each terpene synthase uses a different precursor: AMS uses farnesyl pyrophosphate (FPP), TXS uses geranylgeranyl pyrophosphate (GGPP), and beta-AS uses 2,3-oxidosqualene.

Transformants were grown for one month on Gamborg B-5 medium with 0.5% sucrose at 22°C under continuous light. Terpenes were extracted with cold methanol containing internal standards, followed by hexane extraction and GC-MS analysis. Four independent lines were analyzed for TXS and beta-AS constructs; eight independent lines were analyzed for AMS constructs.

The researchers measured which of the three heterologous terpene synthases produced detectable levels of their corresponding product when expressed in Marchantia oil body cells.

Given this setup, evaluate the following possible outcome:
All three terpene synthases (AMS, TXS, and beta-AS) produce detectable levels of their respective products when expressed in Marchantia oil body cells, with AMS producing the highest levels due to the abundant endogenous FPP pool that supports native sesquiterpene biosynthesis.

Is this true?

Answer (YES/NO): NO